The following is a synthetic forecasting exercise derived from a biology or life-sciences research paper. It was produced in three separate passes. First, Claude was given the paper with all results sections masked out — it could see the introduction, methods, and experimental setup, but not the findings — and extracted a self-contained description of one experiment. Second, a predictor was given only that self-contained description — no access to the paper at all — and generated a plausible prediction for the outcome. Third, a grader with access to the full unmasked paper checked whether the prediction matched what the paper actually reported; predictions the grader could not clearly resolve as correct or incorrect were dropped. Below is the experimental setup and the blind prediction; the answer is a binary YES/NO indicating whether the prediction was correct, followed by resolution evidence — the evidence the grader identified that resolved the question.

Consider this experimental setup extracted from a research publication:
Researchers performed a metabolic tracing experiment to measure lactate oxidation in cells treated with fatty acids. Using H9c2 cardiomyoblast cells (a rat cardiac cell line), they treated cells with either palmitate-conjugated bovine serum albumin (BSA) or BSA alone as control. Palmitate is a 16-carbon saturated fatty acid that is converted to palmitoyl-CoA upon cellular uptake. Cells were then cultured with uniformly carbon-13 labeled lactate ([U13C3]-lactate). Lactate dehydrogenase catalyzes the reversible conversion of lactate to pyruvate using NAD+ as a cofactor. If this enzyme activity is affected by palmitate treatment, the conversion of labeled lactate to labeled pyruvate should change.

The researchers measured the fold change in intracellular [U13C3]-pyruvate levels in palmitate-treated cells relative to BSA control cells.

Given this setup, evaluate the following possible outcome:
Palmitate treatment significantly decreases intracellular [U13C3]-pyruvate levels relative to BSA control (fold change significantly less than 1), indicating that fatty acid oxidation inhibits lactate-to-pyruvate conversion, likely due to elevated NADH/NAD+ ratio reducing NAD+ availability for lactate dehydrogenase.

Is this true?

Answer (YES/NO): NO